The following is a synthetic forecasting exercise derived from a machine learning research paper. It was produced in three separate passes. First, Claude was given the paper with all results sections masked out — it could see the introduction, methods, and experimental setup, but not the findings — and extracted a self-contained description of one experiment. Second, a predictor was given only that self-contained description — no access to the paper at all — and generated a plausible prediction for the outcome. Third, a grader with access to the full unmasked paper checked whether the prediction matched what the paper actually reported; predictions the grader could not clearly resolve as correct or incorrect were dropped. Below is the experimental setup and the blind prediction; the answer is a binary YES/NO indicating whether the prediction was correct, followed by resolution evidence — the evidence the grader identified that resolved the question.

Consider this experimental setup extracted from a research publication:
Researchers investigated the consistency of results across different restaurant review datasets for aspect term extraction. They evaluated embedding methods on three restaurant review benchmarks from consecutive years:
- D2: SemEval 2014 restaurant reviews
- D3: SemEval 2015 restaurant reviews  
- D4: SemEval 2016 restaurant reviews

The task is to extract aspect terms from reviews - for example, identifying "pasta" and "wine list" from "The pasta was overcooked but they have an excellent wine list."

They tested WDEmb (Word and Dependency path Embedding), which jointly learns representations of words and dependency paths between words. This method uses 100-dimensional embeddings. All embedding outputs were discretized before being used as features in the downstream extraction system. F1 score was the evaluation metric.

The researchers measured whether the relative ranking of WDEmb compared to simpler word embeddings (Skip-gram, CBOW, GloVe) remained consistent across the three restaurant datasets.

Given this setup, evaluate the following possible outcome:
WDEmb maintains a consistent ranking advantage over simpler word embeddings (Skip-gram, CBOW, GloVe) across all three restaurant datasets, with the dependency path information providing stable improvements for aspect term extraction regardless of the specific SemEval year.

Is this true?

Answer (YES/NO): YES